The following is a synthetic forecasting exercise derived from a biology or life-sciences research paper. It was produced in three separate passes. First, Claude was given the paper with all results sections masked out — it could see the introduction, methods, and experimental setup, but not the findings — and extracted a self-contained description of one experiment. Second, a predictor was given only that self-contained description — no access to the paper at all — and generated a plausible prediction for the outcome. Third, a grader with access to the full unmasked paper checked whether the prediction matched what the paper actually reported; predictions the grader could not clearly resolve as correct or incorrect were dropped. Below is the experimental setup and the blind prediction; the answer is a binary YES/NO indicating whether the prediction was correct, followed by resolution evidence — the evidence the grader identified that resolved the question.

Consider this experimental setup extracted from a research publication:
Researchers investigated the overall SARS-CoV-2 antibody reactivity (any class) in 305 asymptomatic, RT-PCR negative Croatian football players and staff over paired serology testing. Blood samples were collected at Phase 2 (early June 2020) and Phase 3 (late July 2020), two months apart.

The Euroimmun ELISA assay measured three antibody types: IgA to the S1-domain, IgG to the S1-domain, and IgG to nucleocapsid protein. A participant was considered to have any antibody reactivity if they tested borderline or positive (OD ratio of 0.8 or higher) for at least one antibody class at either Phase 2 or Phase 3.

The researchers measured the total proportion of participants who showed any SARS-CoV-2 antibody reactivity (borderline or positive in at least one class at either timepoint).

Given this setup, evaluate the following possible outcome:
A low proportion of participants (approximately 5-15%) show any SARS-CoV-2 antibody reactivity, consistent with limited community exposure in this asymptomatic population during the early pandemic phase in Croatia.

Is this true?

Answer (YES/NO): NO